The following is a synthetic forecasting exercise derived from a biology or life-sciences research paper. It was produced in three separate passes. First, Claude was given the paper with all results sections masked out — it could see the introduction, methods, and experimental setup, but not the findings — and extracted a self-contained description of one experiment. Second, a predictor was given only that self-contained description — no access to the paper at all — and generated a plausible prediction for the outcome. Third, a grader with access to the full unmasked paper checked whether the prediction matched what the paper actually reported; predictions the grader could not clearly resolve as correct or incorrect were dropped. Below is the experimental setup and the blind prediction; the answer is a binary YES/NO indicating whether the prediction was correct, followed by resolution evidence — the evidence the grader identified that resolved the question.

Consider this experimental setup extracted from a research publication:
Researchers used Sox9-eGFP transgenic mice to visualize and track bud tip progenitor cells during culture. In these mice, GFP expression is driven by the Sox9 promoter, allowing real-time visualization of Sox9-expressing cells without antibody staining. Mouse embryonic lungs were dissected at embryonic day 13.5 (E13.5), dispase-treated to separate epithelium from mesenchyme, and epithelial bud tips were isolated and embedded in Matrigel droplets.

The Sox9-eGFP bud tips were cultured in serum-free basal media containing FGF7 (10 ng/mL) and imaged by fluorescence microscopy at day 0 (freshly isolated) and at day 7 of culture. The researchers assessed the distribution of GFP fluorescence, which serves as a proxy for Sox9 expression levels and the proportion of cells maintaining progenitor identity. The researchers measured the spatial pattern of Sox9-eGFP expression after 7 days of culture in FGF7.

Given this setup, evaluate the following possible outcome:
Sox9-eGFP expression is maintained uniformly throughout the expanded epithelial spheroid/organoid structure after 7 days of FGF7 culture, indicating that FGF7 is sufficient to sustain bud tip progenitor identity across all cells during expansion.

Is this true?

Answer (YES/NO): NO